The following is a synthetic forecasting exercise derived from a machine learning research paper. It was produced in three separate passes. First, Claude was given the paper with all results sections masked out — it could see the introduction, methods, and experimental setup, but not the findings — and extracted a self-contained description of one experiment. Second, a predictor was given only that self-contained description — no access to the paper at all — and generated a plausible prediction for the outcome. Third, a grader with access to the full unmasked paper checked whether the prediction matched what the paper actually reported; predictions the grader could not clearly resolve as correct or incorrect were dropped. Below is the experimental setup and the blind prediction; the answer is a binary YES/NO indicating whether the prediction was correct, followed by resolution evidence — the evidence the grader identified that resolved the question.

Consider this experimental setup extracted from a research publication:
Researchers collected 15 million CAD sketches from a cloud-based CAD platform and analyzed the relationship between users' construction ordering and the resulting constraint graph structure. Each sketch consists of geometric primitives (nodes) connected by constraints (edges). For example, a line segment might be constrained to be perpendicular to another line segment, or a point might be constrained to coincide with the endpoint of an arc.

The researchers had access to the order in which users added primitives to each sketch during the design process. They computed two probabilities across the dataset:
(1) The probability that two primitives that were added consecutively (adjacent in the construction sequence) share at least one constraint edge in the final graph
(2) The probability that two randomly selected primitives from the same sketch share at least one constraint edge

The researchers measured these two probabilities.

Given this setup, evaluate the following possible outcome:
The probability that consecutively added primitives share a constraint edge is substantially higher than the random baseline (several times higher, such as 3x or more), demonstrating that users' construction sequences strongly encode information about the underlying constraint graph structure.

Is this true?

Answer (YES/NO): NO